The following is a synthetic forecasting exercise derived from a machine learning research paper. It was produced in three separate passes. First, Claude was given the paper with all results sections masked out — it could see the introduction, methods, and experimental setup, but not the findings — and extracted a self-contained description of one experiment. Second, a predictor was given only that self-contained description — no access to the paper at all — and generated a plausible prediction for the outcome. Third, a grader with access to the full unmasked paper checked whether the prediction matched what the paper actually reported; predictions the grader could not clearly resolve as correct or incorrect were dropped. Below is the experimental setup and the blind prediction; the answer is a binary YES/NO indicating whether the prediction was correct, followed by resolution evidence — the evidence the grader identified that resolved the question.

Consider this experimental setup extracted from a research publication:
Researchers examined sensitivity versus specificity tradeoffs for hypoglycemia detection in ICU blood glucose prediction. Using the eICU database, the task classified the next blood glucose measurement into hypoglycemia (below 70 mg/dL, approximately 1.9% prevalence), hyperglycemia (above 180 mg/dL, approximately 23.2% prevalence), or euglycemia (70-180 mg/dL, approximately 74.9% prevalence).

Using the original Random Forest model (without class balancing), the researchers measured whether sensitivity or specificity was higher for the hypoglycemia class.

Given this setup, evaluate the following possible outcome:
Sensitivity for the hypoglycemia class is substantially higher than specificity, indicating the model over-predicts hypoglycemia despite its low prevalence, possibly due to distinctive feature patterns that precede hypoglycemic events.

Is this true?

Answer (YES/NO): NO